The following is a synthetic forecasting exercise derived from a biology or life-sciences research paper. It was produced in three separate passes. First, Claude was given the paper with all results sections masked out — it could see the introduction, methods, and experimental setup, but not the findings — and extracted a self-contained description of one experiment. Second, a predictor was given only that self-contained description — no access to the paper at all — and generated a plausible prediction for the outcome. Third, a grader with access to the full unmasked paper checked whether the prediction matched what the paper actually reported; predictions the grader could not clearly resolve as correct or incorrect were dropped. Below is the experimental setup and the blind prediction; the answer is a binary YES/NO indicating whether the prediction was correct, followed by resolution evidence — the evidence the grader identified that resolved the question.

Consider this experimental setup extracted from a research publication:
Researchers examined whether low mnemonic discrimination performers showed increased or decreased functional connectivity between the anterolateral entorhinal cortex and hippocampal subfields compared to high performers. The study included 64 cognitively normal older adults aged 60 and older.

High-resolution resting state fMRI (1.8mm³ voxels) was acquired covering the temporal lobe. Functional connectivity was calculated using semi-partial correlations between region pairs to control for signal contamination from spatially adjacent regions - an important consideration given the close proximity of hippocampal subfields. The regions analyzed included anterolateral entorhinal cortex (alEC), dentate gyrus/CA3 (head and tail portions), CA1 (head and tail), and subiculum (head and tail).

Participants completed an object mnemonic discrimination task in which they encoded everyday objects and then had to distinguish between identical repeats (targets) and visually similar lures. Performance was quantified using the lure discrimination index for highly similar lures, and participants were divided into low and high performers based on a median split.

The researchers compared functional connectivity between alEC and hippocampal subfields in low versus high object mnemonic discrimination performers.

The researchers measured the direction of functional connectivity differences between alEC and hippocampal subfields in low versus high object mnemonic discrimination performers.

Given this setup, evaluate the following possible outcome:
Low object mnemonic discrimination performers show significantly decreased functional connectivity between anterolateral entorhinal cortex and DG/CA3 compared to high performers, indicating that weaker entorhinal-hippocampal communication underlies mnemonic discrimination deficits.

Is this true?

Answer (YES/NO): NO